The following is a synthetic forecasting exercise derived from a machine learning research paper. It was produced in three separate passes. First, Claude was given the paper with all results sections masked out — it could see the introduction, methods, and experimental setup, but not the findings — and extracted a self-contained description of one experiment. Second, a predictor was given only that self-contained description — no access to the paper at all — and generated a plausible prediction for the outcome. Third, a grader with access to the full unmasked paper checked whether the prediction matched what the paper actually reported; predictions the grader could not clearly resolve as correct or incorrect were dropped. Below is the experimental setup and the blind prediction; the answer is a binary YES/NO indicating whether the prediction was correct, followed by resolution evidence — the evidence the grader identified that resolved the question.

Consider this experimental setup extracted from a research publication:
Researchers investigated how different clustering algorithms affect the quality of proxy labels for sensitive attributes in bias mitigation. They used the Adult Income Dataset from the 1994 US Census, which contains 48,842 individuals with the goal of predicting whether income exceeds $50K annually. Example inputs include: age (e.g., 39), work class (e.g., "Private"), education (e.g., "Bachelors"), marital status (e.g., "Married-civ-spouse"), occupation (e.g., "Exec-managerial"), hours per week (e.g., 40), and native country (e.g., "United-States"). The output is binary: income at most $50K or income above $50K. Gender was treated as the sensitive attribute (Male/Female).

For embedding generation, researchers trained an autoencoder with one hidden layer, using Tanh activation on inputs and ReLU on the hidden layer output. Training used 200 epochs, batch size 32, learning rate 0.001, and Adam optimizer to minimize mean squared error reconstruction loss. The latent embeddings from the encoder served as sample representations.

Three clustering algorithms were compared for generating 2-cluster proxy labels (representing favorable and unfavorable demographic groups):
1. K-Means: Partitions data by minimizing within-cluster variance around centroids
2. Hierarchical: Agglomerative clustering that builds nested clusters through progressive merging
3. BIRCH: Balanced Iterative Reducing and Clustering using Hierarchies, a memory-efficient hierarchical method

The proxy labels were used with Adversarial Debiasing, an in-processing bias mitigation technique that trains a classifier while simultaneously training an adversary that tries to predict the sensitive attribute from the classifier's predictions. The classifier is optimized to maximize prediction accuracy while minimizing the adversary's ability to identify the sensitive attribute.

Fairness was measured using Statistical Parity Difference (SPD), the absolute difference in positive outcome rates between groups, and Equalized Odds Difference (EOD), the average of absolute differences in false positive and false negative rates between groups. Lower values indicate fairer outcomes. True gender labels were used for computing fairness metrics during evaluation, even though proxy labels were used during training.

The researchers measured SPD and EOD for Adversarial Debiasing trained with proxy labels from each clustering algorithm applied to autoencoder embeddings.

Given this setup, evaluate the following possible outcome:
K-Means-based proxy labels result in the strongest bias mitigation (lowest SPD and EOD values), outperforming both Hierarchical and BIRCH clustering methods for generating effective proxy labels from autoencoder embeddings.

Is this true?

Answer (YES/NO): NO